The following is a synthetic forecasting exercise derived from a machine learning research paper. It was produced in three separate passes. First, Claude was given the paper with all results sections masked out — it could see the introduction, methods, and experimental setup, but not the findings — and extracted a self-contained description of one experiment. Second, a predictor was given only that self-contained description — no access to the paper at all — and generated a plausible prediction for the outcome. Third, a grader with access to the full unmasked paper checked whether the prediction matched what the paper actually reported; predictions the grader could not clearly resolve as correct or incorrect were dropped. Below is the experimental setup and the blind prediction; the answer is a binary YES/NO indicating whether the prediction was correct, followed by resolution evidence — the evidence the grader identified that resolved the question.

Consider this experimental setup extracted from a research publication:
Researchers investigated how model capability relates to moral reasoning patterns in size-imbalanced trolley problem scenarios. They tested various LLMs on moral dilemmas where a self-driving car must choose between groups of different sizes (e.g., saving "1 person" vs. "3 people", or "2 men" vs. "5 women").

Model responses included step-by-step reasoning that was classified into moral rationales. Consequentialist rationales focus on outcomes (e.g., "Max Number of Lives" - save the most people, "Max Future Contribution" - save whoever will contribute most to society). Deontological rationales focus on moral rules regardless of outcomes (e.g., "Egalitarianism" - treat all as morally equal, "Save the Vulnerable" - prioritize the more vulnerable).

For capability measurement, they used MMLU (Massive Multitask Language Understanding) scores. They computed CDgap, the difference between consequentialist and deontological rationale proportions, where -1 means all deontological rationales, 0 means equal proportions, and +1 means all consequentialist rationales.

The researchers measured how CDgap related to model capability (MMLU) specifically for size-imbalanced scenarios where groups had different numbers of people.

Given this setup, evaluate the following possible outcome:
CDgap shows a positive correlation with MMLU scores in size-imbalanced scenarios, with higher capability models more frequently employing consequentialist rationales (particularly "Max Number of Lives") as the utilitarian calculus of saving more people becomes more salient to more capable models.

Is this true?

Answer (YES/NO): YES